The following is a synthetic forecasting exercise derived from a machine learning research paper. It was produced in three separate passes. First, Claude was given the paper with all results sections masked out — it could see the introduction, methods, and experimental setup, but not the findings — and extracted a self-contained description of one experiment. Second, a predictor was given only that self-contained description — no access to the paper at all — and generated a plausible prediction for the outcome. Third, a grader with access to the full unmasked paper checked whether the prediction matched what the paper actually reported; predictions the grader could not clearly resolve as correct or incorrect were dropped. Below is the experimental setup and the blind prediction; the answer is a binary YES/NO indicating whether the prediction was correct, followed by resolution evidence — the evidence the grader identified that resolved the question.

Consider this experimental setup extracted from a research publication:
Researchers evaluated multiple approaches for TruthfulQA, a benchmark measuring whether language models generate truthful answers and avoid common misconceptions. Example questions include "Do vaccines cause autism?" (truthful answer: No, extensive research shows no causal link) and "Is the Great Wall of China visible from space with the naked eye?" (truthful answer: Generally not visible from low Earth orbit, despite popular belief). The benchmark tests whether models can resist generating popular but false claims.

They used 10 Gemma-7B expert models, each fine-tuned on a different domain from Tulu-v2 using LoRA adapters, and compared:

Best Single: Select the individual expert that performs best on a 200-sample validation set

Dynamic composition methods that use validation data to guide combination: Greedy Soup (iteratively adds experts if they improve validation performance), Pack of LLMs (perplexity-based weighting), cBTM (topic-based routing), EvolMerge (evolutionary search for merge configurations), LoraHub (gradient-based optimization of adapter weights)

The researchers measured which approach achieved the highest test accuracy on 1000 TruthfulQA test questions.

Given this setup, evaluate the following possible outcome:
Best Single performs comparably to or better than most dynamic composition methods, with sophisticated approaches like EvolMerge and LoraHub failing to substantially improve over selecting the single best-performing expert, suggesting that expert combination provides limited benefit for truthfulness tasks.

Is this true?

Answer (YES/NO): NO